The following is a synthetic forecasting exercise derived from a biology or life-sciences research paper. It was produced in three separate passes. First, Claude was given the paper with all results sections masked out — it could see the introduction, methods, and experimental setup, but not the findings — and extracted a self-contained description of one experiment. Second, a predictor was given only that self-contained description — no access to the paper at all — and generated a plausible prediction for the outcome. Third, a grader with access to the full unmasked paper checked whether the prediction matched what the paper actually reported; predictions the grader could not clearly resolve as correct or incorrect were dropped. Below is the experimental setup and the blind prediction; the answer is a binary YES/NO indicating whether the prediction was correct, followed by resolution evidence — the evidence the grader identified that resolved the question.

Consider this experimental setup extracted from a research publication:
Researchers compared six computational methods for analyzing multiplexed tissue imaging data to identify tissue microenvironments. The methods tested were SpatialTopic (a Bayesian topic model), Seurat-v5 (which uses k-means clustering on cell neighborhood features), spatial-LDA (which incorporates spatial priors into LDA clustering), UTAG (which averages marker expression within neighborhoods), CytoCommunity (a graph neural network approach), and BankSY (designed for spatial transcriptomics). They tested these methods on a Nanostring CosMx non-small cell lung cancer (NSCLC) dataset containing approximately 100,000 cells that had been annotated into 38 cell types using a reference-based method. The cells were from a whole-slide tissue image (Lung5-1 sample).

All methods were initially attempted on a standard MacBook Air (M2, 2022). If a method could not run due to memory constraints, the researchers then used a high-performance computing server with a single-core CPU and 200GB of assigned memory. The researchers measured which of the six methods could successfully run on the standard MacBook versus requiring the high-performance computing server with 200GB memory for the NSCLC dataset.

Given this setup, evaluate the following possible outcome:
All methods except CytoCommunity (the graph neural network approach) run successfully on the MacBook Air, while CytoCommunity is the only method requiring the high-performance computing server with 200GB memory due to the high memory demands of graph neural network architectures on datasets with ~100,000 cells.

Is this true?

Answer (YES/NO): NO